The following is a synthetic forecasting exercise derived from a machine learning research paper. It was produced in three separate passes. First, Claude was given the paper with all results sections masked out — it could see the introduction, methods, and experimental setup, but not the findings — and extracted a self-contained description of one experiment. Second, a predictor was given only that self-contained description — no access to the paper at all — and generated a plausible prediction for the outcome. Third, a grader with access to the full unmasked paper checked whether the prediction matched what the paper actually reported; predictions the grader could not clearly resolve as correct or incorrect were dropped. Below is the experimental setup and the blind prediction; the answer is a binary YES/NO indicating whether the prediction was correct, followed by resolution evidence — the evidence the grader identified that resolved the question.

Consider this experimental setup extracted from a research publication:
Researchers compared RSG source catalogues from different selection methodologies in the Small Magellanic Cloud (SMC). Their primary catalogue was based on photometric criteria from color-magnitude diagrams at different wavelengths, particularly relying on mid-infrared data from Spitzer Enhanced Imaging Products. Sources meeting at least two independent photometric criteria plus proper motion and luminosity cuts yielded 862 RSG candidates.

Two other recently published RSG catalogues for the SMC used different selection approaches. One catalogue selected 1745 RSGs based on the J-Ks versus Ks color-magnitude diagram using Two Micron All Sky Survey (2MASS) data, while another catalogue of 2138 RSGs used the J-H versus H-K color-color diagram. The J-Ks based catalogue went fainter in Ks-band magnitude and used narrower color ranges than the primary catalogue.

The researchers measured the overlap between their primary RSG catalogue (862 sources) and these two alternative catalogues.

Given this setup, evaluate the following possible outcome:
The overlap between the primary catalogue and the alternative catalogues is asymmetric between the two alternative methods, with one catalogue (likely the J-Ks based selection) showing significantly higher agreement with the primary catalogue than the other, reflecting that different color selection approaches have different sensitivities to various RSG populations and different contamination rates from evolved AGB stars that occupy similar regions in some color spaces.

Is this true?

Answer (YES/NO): NO